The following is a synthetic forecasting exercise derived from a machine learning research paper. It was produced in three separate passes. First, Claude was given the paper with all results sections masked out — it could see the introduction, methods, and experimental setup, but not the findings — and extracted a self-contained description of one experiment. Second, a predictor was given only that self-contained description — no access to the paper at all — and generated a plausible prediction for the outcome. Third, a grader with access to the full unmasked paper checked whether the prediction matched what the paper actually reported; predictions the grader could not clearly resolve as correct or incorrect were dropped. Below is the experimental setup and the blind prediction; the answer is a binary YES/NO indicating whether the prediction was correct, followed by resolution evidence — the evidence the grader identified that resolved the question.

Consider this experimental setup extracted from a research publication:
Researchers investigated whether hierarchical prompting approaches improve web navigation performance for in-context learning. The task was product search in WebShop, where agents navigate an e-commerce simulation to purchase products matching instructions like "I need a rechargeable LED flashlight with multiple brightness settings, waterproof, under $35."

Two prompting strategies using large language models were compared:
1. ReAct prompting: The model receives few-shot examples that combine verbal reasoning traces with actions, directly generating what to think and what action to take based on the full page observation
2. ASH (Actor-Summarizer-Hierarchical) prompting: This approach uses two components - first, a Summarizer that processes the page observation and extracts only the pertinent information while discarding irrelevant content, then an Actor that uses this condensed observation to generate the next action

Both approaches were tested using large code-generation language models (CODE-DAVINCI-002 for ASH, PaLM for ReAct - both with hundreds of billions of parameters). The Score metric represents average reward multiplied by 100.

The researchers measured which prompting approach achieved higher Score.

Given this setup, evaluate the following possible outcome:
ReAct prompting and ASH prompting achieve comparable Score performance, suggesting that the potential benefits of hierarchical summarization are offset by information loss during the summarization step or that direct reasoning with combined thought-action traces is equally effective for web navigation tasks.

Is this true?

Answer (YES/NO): NO